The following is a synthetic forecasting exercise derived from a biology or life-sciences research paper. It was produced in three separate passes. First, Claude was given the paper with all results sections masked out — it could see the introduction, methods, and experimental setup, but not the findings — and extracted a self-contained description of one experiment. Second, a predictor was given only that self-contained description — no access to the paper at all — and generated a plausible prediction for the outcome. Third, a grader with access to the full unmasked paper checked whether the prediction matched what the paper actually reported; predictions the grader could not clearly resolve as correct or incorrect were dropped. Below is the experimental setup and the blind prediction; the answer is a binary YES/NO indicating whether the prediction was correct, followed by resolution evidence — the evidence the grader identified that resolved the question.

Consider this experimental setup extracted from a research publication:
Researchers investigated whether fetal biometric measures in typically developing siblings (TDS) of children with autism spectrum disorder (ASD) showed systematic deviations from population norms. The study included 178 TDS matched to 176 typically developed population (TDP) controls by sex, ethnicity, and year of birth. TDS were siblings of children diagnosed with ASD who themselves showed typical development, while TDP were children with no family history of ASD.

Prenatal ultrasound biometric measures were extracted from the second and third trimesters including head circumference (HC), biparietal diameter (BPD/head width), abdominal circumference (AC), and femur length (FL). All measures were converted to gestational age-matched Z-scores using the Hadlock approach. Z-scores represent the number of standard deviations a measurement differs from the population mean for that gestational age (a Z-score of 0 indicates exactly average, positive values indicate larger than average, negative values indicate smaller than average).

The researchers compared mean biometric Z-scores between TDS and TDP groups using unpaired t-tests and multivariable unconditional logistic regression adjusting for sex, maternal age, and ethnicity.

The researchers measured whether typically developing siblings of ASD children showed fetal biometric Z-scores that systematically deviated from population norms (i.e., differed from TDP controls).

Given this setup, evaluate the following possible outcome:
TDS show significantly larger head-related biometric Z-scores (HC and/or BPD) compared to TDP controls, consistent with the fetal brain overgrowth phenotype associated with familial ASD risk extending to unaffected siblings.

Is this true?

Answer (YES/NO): NO